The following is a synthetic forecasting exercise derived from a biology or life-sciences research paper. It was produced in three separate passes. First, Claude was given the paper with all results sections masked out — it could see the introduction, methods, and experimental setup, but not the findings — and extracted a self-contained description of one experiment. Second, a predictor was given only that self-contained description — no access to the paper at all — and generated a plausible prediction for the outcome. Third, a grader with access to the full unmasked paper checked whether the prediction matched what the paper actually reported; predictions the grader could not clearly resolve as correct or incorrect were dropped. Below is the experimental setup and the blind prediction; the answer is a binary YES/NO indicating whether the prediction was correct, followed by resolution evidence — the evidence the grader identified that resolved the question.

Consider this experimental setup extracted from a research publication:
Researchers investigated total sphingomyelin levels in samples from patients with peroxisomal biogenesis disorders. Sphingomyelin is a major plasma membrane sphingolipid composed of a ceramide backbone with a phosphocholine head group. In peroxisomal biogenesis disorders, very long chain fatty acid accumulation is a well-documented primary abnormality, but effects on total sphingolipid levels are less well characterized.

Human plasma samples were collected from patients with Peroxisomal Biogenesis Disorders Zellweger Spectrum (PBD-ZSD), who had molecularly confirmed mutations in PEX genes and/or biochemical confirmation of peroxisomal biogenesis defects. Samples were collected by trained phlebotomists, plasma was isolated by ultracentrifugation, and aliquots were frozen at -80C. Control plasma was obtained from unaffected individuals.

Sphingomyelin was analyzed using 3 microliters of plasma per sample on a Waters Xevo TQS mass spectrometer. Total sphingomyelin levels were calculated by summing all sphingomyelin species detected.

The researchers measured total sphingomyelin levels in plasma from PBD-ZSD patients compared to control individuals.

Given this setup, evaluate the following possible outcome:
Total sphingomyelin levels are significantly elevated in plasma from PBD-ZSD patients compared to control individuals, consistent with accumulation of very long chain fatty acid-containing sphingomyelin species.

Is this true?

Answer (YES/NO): NO